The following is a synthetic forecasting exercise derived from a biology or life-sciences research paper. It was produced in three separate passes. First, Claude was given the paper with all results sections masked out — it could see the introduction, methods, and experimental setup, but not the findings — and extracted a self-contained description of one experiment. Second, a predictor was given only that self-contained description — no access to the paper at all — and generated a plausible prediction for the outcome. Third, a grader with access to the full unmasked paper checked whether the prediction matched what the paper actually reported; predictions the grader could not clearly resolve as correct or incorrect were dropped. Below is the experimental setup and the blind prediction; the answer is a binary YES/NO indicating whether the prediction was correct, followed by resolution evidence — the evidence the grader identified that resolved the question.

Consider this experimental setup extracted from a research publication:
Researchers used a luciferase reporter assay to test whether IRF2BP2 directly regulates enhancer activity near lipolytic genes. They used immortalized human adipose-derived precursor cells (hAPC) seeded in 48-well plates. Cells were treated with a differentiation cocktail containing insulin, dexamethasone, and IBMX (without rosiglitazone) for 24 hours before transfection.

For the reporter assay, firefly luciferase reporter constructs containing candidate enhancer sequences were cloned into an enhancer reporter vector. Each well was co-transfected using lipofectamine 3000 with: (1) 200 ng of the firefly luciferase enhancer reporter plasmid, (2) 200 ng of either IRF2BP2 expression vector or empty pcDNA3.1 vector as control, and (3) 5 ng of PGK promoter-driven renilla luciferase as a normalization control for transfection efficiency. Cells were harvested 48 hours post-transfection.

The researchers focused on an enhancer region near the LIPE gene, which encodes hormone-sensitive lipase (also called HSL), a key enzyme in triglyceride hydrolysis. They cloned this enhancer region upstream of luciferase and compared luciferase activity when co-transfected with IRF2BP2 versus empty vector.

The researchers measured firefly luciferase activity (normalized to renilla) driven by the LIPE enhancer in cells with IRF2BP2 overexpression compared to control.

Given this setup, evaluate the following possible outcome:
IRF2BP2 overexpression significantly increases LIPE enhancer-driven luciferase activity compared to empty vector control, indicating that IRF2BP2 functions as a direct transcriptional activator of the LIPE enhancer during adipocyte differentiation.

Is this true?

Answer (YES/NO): NO